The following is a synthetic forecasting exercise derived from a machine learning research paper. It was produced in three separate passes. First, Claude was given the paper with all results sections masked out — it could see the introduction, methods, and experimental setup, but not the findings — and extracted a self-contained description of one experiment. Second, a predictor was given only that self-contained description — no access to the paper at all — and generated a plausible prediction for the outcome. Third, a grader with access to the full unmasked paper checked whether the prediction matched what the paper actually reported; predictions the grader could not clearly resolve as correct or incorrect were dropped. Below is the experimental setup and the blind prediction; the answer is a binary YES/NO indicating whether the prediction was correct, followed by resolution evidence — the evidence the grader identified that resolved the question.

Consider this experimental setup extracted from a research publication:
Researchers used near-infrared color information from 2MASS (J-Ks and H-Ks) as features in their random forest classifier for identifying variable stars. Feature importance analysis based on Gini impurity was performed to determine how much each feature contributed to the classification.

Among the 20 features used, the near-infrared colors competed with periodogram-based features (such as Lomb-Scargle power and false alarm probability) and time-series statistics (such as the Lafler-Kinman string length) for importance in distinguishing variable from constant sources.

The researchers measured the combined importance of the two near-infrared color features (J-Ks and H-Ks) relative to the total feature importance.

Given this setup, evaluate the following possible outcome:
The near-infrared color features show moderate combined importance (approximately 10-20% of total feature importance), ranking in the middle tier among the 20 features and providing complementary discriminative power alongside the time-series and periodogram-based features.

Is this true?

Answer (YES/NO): NO